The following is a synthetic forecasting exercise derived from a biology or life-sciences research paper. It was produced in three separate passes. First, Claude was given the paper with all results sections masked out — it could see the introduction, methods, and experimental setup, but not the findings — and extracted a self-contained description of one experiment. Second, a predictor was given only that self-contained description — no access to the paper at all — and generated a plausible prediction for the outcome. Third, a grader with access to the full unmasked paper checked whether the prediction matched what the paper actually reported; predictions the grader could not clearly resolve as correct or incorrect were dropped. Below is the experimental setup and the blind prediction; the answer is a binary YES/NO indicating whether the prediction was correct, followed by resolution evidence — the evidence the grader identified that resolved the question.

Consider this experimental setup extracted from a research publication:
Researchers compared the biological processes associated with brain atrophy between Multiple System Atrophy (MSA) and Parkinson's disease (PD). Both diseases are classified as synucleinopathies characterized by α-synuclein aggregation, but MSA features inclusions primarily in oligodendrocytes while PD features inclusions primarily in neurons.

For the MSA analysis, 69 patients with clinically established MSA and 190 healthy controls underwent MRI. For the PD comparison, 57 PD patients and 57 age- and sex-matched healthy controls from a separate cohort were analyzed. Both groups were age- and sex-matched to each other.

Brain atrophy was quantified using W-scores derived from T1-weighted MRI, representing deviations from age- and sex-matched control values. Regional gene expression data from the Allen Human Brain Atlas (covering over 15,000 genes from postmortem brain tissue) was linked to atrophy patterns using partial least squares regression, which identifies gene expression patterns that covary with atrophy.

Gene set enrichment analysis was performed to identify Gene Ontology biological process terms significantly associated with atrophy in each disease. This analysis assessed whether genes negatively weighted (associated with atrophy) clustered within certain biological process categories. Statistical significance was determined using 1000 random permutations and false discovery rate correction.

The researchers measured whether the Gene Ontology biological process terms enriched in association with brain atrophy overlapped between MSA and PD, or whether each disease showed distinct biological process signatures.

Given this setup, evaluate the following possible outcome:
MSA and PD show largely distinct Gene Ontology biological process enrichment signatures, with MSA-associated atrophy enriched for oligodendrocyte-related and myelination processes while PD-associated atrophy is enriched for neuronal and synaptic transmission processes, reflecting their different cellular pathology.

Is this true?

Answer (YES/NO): NO